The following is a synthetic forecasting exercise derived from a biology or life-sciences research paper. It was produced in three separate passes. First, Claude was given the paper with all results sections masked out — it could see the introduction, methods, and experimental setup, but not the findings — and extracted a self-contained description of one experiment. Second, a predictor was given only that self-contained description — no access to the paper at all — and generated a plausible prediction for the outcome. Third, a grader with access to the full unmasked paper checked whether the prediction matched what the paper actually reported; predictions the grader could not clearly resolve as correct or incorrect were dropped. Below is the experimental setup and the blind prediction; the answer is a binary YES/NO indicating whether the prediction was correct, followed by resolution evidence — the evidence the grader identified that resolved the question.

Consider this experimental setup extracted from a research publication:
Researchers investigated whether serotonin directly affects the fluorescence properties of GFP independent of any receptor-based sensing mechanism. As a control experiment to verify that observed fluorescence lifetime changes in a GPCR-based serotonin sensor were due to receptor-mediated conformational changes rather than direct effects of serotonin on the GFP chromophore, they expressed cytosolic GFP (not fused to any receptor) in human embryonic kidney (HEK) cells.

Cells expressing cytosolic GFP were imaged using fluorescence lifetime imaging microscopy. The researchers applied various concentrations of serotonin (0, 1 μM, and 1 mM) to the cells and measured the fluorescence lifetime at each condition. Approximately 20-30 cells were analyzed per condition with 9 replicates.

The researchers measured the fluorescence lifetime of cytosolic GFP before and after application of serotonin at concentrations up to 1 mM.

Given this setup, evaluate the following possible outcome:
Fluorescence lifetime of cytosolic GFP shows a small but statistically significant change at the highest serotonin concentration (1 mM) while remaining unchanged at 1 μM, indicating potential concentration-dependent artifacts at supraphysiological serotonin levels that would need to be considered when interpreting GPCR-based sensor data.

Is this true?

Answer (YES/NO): NO